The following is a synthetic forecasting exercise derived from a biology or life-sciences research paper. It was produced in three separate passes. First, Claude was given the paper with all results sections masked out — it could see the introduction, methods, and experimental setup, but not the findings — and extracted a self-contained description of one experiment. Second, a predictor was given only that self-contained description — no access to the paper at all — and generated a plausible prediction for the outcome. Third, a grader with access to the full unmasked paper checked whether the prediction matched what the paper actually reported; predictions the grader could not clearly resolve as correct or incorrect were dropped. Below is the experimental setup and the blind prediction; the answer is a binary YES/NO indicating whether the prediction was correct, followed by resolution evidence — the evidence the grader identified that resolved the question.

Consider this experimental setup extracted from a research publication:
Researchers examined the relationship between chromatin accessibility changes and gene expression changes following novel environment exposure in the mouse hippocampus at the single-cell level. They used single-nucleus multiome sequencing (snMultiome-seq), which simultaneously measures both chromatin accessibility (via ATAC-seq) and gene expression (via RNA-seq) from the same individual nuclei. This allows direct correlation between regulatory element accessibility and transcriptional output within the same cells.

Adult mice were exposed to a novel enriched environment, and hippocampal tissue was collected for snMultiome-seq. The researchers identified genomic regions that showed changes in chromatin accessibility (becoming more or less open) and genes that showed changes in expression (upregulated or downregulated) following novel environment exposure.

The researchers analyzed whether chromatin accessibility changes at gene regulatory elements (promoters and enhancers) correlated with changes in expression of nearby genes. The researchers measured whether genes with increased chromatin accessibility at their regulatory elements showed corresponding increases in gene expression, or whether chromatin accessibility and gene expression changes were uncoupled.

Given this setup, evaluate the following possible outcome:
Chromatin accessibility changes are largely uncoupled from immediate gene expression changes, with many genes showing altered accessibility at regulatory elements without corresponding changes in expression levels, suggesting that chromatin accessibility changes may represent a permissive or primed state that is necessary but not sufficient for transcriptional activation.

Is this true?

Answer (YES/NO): NO